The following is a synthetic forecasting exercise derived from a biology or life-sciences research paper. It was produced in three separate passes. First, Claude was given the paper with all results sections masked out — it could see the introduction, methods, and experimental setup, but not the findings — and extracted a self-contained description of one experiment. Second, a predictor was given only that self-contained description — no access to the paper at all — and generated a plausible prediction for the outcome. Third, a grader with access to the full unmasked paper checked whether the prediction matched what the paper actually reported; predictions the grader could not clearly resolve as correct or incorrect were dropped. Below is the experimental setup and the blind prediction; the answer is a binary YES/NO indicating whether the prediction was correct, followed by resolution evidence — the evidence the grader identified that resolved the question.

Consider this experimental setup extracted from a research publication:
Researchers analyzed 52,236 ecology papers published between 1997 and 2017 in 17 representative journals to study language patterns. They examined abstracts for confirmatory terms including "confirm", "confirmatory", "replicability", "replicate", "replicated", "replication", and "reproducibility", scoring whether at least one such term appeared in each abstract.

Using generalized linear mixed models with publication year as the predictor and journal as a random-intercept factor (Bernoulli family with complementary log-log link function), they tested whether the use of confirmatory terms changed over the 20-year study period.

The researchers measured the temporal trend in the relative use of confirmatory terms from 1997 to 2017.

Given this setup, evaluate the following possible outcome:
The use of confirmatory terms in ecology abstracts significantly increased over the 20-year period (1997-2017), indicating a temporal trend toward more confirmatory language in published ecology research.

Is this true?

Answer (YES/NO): NO